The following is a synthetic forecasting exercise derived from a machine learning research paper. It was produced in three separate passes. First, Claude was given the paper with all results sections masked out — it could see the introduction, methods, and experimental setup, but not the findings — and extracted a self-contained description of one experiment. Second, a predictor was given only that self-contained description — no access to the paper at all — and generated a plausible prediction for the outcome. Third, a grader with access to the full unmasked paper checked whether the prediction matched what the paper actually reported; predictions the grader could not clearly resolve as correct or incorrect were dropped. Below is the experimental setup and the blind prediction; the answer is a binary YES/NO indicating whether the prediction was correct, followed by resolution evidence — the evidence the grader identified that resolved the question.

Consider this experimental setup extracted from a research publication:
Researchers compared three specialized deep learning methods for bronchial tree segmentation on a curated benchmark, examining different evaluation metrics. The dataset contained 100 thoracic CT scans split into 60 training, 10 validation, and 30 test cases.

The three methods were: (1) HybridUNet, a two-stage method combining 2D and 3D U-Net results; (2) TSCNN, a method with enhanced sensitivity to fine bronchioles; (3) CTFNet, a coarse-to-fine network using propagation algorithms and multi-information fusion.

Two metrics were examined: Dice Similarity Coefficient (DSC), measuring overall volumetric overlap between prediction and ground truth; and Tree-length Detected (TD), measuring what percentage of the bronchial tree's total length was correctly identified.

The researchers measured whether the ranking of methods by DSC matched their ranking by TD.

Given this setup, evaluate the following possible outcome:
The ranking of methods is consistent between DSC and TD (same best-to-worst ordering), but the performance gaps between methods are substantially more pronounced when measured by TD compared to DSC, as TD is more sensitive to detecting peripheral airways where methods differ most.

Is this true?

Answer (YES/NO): NO